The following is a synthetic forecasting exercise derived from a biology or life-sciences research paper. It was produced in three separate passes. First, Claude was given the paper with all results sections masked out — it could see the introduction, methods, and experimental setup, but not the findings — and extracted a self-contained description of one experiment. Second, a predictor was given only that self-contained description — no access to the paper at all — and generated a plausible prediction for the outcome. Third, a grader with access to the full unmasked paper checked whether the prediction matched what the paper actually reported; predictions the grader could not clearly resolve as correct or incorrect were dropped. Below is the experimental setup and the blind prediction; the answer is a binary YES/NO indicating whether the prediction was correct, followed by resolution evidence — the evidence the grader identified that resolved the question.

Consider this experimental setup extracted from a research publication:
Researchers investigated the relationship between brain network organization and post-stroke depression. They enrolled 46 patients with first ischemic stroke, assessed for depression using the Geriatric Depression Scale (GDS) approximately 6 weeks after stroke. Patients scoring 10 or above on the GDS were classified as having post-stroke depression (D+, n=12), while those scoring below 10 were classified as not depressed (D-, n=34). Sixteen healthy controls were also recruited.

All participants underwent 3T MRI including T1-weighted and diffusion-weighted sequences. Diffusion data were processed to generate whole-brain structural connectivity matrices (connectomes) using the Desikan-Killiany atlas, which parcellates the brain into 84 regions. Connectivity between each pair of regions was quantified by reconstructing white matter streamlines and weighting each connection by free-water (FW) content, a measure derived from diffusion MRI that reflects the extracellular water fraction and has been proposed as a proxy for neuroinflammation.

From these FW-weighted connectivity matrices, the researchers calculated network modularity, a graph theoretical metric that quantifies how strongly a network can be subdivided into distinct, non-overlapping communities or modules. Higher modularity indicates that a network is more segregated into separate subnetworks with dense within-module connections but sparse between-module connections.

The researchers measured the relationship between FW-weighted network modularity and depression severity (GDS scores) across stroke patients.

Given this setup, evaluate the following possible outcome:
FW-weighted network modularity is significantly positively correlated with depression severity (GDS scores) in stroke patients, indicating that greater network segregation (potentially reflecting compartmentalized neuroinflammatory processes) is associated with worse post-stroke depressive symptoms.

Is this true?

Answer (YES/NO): YES